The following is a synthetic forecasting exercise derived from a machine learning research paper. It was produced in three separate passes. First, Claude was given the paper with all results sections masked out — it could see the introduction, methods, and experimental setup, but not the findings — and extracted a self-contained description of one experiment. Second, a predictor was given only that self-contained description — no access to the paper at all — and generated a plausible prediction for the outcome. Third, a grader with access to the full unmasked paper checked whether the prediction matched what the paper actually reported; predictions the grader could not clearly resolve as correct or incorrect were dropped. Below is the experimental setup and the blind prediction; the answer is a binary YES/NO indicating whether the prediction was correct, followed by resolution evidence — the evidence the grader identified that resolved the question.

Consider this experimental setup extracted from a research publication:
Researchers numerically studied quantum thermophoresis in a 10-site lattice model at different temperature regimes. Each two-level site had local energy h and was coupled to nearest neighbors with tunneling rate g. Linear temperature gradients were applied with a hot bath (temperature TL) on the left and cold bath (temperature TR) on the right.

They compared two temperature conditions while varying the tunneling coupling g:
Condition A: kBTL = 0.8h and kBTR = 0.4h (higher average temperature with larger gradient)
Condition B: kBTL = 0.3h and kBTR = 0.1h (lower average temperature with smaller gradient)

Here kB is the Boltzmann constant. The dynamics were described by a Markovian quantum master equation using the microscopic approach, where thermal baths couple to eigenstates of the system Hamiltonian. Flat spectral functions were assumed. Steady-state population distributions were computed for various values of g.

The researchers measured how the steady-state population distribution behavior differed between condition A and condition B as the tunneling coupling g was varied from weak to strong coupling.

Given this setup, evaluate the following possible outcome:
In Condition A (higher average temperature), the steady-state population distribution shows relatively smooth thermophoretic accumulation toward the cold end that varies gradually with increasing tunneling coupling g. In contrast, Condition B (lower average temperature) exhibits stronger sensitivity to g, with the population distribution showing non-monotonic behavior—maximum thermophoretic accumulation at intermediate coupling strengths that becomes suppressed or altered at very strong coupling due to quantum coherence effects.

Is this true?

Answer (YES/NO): NO